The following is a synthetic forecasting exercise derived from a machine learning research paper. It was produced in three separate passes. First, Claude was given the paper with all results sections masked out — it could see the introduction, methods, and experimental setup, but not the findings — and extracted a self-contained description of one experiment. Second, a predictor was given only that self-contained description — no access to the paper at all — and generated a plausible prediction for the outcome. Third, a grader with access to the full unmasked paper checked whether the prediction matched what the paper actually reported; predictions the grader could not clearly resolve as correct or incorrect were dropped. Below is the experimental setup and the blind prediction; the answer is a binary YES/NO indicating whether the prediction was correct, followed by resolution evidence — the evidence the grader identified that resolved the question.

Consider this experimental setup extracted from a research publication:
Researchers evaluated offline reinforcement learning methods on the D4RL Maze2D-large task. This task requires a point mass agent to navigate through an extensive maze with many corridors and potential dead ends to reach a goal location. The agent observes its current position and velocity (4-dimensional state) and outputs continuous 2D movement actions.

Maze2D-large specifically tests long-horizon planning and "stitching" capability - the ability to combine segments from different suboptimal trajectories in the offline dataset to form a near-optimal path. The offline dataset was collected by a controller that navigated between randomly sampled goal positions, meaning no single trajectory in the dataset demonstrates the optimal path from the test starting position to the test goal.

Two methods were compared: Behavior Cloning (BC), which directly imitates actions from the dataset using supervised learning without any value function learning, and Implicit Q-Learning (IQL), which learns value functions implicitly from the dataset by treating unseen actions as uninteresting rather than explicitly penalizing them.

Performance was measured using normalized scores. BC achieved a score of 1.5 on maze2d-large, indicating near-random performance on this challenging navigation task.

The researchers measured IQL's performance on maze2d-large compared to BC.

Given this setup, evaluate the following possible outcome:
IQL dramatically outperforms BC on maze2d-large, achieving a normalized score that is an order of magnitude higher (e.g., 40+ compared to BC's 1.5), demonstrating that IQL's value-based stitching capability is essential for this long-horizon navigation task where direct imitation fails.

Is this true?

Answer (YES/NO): YES